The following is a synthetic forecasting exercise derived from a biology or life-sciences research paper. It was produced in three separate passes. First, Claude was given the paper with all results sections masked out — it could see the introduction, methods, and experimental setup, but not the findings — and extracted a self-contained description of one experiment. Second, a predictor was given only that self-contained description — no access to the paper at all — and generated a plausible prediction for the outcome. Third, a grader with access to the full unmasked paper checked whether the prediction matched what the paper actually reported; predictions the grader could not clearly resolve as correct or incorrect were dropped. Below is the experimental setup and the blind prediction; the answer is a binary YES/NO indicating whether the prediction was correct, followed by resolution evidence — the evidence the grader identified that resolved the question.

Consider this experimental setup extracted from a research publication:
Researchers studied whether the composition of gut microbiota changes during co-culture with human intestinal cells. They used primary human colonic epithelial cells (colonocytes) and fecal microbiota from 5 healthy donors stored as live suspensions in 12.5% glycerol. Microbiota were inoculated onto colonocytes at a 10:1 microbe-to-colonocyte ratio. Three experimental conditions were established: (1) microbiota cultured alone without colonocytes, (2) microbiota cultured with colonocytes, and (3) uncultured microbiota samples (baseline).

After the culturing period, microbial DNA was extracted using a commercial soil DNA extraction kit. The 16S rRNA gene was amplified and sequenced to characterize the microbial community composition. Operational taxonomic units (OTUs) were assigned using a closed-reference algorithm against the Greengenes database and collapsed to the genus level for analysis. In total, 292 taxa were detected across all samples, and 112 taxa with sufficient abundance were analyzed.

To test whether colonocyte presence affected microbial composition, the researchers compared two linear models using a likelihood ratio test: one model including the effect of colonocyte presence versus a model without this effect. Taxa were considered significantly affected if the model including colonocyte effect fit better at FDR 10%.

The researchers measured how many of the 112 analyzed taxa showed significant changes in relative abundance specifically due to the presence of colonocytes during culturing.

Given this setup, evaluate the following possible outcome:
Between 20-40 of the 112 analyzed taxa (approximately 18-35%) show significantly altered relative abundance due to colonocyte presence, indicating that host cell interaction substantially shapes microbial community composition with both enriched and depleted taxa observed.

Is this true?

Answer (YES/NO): NO